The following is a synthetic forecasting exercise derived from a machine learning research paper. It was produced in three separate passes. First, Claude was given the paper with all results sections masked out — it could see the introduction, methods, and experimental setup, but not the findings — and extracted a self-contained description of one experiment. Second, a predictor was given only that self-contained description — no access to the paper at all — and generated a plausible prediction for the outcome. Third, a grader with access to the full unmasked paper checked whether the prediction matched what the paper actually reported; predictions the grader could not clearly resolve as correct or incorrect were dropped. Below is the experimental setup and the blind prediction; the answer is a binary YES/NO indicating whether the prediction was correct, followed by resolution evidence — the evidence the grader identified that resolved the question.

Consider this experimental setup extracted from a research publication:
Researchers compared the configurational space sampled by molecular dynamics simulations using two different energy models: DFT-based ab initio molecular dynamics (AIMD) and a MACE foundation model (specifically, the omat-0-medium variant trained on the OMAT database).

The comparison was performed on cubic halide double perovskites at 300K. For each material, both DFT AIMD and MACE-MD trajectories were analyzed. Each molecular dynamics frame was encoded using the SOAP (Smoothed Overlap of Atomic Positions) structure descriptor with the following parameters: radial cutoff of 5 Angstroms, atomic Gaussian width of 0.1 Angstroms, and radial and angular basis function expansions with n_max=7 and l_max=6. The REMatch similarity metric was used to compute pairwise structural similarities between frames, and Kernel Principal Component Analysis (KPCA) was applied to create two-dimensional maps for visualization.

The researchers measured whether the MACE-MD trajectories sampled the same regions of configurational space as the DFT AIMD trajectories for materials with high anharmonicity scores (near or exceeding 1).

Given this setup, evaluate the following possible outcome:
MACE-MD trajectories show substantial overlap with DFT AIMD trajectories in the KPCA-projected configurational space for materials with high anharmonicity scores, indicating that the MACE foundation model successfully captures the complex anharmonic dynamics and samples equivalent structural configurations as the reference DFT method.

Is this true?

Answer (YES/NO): NO